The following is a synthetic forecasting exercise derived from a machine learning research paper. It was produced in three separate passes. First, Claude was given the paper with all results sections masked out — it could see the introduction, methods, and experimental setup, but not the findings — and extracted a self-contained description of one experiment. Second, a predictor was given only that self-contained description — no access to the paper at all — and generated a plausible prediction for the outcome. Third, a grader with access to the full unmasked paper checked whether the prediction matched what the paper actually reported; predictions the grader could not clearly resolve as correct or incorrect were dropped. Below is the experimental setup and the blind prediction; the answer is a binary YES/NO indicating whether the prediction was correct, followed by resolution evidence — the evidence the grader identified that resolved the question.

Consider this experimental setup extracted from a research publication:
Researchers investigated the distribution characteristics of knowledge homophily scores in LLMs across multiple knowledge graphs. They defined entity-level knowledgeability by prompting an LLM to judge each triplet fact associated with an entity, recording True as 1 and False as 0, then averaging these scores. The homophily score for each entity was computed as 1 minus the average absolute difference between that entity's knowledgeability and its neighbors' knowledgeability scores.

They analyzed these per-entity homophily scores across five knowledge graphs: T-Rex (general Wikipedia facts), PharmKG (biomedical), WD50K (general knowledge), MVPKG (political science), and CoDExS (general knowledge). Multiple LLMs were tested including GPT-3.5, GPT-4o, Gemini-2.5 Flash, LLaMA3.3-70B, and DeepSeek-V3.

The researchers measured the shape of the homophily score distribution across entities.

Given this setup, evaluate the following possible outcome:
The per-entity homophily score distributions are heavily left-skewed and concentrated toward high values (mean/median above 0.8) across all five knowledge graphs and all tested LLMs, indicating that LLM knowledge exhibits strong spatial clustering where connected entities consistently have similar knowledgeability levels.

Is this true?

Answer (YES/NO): NO